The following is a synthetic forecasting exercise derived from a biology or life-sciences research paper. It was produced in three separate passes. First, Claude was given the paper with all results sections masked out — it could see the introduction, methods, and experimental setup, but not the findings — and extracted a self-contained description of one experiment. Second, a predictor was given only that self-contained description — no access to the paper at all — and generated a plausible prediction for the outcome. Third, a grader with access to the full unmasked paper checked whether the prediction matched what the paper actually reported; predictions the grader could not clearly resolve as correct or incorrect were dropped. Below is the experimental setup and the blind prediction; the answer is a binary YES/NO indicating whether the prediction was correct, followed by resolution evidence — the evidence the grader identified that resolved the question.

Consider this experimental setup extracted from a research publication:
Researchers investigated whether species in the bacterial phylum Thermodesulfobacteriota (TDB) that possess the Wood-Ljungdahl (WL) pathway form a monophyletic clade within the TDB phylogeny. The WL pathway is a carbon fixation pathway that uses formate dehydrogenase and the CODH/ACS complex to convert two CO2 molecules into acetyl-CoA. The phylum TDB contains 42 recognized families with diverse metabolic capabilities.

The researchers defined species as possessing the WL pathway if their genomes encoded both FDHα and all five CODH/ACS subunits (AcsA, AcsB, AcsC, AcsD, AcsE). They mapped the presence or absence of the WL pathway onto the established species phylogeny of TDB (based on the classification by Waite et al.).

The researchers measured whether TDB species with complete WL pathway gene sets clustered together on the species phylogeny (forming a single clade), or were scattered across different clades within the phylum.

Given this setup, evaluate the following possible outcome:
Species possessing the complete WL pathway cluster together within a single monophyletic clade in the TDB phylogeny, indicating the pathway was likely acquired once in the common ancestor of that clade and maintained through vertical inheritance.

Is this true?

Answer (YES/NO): NO